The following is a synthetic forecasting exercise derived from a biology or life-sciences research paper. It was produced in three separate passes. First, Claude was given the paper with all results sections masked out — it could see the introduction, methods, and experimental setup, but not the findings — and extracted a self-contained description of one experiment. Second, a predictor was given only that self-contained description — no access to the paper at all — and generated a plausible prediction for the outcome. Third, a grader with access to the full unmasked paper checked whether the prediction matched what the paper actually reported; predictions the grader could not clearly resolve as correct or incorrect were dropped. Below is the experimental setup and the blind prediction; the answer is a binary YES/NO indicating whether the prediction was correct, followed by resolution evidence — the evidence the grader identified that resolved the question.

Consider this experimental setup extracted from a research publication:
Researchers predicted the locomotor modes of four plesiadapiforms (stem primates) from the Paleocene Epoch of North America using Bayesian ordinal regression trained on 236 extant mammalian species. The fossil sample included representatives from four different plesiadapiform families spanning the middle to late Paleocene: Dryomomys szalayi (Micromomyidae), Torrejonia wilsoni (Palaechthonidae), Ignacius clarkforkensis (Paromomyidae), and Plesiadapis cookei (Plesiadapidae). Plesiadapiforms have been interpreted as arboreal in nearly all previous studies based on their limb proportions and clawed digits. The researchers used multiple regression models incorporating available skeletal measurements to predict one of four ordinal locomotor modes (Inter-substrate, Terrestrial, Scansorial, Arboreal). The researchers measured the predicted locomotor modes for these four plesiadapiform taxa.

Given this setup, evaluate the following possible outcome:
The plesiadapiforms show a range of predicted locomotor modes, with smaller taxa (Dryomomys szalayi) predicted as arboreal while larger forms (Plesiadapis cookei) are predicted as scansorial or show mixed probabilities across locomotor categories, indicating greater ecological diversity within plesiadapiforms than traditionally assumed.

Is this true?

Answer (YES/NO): NO